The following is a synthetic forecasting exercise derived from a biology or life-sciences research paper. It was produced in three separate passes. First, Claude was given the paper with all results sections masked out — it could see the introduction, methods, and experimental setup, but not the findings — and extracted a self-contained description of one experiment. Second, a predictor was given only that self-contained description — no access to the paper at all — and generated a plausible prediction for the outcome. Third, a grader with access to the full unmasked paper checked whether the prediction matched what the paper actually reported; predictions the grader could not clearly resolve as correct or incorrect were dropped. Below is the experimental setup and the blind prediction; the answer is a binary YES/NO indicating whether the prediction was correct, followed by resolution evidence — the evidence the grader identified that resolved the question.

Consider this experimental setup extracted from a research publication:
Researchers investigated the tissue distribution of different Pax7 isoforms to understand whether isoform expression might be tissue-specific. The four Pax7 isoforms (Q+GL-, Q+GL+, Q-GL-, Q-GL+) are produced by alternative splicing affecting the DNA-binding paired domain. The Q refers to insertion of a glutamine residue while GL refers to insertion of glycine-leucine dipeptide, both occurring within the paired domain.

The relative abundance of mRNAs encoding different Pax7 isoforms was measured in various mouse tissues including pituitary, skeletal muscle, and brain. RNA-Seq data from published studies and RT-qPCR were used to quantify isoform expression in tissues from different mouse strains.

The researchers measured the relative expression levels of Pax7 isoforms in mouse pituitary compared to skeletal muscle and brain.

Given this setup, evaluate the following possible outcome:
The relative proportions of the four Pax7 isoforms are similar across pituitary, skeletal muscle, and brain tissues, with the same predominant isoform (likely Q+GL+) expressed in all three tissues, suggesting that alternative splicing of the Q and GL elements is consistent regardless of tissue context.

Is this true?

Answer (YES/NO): NO